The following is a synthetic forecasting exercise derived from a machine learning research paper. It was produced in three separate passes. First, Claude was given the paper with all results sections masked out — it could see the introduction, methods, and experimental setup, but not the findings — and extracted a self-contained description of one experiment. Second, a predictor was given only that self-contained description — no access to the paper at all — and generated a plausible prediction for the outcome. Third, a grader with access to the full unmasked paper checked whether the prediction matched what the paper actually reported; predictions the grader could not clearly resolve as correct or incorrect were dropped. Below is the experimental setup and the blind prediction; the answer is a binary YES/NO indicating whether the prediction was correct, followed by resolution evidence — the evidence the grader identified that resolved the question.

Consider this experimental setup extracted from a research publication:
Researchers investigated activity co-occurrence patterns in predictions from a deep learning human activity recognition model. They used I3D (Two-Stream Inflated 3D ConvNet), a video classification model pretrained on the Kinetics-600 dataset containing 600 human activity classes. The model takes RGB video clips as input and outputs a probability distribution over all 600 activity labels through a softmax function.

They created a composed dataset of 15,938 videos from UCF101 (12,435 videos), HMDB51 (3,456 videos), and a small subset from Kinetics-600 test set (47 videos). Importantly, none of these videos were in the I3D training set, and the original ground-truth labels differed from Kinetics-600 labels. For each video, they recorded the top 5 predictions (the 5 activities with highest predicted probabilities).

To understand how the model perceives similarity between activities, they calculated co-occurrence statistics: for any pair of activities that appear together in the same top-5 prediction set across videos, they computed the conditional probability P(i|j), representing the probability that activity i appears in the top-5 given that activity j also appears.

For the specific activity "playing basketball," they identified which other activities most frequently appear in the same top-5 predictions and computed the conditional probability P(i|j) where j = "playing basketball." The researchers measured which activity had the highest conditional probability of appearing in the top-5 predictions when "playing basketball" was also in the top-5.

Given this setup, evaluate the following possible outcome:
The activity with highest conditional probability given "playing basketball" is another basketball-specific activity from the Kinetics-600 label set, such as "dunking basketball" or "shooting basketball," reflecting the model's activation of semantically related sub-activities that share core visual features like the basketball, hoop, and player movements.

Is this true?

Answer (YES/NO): YES